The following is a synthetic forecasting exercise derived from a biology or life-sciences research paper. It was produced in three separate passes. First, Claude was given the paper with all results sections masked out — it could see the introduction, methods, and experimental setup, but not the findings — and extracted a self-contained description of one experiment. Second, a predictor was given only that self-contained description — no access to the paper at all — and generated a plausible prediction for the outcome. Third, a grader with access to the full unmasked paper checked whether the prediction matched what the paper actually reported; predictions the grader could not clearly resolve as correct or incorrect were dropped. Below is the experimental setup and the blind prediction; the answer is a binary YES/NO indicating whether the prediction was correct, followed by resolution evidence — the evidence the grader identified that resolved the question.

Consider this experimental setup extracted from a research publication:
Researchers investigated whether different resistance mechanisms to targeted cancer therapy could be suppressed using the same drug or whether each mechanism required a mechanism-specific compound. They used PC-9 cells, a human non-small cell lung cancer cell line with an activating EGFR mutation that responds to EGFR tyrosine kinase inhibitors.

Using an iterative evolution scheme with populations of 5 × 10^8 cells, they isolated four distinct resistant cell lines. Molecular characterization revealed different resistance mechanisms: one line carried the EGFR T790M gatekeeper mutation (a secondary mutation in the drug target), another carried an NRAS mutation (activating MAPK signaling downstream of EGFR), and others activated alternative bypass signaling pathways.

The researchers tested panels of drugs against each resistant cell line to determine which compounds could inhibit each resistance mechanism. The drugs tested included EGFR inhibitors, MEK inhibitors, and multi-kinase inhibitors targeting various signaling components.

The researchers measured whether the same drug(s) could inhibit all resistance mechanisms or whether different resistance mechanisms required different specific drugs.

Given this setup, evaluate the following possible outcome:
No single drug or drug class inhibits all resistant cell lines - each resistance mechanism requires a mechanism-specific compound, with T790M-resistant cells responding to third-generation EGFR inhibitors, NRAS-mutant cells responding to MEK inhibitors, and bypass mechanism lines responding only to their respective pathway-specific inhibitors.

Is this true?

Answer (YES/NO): YES